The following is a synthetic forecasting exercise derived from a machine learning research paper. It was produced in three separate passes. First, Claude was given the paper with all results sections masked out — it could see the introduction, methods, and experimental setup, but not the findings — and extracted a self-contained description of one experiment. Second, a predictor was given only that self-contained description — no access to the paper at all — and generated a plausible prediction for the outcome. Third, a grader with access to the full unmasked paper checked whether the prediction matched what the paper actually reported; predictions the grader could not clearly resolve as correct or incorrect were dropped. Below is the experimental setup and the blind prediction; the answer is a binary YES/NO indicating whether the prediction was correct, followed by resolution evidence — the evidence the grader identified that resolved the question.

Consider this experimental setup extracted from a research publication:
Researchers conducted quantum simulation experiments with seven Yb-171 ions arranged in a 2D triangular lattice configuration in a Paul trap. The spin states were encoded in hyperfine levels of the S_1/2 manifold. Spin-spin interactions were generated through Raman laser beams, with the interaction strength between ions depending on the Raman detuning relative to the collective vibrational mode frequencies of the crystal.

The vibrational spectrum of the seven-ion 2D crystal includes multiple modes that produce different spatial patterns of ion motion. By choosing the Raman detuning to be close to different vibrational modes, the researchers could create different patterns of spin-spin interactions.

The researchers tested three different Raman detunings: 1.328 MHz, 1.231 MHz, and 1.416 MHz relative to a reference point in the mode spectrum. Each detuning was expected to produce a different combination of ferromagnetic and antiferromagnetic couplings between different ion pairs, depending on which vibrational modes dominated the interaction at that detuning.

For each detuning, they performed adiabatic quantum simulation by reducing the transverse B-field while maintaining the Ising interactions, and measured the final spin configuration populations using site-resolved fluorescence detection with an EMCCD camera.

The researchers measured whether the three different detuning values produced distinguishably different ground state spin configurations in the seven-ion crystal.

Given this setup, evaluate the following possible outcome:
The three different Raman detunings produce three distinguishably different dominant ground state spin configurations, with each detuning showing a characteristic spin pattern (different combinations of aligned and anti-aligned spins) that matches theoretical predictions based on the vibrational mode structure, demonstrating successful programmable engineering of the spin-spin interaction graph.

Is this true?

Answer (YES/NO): YES